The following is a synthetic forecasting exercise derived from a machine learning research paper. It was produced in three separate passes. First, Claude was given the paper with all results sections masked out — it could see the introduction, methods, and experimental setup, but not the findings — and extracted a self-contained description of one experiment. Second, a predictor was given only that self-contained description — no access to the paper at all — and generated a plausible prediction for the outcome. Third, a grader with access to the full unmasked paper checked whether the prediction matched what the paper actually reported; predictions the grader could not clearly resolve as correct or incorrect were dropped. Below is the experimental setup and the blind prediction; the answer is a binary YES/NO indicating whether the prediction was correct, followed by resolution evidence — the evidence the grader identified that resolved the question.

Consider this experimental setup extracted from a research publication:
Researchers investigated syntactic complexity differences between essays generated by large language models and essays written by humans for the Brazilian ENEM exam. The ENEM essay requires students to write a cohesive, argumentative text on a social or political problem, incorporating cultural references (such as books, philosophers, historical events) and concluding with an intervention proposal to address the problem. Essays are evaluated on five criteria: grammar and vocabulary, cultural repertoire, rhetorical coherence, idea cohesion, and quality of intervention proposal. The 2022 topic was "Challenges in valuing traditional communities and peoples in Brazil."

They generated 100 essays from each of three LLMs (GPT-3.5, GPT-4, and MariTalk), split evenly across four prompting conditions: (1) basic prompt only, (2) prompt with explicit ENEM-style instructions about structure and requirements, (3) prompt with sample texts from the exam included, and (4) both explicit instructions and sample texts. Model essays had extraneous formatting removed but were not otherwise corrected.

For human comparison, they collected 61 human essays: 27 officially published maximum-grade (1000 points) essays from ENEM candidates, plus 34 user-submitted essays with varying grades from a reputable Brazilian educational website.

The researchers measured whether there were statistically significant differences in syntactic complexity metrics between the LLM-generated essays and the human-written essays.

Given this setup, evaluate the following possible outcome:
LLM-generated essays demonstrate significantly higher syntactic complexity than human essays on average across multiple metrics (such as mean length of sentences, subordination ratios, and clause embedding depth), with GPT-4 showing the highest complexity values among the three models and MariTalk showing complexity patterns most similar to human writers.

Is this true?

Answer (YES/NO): NO